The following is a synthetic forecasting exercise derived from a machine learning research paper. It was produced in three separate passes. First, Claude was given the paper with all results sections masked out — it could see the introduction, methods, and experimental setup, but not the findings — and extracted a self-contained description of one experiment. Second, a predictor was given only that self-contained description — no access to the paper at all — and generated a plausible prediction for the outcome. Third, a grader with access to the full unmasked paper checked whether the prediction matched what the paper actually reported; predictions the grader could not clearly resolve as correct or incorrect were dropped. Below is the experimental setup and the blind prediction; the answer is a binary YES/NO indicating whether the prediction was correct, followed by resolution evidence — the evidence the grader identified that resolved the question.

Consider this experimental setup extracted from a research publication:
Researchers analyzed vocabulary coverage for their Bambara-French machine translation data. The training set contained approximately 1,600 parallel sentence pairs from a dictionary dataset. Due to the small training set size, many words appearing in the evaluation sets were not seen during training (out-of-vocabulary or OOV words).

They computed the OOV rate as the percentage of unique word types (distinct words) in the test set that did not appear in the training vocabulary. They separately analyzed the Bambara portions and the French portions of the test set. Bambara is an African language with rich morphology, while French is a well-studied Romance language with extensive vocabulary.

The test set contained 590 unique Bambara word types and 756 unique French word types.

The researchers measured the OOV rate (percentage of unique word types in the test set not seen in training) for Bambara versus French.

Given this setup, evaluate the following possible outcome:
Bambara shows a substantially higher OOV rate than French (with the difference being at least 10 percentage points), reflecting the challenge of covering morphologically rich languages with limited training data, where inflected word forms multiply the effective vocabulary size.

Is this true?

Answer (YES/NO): NO